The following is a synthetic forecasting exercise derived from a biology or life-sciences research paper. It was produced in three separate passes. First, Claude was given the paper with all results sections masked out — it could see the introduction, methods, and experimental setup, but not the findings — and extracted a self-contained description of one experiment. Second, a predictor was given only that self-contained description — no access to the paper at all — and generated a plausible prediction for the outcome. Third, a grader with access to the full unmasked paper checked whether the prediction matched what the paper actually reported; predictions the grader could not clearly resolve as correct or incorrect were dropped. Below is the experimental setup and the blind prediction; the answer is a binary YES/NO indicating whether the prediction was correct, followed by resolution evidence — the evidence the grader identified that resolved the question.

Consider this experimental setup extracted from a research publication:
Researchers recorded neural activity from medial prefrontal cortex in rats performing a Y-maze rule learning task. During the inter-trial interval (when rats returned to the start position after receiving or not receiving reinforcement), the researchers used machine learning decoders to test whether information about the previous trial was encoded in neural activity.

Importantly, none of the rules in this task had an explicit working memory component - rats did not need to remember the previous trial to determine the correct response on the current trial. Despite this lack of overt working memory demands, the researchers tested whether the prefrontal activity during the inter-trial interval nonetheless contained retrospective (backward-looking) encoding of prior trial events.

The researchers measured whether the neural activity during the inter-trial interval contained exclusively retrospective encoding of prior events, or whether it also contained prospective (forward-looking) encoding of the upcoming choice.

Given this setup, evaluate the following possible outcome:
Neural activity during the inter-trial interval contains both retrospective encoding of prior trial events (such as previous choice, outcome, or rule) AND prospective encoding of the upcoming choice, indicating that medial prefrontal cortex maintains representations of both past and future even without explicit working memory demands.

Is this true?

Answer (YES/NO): NO